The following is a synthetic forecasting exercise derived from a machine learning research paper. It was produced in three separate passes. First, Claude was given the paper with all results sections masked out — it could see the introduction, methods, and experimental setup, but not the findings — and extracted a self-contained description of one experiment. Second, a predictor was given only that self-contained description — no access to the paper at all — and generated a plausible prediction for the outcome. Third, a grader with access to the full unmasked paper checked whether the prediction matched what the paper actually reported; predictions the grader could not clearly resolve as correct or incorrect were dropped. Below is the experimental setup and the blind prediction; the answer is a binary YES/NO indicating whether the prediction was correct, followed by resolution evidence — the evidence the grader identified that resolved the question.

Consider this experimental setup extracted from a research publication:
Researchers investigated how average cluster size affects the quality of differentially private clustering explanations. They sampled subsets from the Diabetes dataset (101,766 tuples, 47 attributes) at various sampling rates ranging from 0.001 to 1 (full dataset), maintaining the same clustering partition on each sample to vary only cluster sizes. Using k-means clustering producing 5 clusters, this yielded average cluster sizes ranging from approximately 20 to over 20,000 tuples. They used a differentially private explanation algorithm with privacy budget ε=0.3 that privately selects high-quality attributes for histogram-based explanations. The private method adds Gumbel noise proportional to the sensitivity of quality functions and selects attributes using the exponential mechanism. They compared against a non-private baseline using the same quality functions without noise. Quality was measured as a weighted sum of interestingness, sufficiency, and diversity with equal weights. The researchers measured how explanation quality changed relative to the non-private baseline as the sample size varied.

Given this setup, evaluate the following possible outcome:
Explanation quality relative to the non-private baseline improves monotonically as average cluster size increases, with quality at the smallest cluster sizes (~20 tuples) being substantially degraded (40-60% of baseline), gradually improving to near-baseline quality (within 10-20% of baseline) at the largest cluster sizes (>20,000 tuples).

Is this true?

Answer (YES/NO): NO